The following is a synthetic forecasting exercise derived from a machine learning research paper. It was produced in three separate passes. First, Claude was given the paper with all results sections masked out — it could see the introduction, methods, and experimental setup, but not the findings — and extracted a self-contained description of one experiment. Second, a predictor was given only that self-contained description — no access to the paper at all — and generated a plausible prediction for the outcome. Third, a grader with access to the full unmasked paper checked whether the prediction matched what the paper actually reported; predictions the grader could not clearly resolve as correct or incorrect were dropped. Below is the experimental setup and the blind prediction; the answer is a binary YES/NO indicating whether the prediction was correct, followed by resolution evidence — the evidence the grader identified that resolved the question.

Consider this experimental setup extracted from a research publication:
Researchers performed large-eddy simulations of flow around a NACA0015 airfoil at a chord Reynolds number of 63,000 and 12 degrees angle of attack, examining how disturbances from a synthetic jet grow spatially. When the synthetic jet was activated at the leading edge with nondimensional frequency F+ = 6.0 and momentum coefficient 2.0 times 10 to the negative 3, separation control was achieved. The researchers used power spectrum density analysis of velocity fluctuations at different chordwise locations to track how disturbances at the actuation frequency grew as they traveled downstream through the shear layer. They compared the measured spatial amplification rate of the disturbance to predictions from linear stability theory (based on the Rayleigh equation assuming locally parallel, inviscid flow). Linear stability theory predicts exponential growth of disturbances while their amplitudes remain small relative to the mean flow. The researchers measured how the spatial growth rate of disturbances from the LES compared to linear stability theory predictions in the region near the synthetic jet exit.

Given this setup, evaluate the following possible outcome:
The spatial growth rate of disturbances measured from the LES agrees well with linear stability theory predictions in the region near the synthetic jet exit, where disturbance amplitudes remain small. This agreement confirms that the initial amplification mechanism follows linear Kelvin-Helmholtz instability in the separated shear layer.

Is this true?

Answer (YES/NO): YES